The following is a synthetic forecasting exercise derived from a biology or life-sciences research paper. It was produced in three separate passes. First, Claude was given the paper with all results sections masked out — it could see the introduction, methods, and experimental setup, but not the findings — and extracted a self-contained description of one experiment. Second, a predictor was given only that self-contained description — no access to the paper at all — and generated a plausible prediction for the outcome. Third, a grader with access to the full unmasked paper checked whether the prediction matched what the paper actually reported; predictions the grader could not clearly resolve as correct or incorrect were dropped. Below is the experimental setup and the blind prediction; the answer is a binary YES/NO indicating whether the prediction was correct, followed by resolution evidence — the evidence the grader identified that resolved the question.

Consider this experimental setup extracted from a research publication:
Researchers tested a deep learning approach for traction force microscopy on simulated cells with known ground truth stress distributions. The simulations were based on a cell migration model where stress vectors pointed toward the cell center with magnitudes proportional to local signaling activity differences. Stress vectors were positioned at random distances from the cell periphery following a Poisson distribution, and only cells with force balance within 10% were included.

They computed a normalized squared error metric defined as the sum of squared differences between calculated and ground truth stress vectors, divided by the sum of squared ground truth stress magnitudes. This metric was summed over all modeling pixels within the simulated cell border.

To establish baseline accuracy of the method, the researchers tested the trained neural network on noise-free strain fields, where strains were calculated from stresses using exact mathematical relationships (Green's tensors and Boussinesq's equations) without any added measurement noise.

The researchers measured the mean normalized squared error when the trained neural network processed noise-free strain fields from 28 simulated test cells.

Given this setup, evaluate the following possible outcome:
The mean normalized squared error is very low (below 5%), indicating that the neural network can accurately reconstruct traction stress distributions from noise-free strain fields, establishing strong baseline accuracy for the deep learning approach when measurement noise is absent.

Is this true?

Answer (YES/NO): YES